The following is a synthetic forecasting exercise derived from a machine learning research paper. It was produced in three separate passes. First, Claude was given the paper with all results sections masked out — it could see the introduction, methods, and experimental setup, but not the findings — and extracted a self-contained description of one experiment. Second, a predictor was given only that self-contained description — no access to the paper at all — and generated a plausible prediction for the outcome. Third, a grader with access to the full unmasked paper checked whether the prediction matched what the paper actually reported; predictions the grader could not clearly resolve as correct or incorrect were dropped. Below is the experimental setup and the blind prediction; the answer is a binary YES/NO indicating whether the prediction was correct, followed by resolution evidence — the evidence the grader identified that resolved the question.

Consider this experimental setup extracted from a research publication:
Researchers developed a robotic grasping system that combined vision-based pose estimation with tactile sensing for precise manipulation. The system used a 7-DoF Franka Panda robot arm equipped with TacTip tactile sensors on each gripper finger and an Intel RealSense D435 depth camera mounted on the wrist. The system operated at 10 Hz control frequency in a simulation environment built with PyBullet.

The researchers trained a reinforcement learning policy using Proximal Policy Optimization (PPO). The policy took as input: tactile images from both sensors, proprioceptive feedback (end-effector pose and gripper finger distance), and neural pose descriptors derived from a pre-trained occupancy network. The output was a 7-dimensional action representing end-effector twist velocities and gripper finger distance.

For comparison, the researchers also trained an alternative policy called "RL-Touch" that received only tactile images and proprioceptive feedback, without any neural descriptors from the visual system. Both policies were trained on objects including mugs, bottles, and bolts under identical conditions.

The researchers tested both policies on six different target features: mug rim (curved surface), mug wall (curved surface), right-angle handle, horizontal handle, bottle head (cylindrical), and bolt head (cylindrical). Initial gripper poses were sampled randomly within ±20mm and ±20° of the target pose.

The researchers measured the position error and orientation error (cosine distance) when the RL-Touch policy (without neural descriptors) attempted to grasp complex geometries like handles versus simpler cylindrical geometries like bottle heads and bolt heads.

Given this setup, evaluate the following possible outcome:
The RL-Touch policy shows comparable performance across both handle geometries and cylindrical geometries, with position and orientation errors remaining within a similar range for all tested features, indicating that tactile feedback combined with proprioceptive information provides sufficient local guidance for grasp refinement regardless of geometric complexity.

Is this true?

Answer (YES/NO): NO